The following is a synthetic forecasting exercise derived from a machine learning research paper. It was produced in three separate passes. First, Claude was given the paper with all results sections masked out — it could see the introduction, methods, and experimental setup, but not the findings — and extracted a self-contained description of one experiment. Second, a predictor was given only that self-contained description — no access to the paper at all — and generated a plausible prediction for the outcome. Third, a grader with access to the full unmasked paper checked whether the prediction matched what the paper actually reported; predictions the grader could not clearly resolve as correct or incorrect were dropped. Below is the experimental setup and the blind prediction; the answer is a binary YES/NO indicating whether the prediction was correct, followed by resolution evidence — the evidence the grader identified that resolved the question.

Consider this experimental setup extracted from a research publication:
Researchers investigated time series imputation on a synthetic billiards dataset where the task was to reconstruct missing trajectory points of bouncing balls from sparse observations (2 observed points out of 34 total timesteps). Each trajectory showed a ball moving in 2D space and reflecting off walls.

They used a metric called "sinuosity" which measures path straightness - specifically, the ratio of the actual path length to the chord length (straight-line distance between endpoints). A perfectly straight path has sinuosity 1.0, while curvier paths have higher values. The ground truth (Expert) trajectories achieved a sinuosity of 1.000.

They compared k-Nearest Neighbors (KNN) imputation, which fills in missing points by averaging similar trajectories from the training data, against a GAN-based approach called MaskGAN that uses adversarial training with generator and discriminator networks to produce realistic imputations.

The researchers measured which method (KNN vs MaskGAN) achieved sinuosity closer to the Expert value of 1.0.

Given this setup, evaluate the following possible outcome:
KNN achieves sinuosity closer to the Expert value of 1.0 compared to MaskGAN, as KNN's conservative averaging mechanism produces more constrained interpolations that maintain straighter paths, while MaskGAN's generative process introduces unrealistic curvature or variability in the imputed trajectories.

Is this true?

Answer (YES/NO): NO